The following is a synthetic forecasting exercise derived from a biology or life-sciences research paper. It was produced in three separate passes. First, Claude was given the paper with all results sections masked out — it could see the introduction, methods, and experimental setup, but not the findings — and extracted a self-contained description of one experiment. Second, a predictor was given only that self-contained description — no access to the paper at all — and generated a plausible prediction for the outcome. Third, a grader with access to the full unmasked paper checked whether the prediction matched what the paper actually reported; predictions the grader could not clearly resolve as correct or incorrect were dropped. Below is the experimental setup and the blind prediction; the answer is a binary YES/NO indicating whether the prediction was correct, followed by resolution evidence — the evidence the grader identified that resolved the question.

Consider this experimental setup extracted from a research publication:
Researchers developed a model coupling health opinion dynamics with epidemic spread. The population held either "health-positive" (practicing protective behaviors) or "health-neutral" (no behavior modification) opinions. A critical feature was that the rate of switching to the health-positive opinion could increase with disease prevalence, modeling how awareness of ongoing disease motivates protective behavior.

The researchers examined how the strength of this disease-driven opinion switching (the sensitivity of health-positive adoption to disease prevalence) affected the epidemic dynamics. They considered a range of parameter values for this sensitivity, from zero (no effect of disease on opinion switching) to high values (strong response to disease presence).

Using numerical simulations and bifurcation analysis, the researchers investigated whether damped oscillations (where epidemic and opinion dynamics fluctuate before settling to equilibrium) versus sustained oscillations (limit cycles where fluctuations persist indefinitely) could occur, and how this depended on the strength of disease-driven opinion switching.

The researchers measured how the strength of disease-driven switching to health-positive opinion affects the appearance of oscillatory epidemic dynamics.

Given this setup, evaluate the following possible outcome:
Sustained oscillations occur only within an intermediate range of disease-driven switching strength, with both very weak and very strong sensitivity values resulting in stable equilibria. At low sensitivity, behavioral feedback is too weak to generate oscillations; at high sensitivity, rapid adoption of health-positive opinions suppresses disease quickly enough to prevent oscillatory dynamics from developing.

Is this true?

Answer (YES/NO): YES